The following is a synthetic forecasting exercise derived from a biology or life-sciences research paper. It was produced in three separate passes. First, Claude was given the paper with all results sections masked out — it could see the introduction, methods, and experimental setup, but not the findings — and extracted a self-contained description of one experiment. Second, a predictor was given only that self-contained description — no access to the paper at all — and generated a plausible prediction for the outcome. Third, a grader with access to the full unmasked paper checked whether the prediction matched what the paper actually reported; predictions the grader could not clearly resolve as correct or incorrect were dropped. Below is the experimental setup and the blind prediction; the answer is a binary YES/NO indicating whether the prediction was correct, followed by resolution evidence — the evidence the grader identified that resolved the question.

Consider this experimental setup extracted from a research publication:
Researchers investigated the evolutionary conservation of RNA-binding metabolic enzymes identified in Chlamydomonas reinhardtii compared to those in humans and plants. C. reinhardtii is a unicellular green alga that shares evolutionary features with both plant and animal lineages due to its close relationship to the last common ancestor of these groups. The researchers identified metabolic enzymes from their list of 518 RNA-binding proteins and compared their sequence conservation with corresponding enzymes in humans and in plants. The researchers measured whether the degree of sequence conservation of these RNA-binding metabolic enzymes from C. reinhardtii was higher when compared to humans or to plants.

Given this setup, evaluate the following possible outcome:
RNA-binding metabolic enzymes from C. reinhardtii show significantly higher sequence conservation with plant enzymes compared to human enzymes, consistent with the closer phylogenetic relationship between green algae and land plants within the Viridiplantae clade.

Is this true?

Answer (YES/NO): NO